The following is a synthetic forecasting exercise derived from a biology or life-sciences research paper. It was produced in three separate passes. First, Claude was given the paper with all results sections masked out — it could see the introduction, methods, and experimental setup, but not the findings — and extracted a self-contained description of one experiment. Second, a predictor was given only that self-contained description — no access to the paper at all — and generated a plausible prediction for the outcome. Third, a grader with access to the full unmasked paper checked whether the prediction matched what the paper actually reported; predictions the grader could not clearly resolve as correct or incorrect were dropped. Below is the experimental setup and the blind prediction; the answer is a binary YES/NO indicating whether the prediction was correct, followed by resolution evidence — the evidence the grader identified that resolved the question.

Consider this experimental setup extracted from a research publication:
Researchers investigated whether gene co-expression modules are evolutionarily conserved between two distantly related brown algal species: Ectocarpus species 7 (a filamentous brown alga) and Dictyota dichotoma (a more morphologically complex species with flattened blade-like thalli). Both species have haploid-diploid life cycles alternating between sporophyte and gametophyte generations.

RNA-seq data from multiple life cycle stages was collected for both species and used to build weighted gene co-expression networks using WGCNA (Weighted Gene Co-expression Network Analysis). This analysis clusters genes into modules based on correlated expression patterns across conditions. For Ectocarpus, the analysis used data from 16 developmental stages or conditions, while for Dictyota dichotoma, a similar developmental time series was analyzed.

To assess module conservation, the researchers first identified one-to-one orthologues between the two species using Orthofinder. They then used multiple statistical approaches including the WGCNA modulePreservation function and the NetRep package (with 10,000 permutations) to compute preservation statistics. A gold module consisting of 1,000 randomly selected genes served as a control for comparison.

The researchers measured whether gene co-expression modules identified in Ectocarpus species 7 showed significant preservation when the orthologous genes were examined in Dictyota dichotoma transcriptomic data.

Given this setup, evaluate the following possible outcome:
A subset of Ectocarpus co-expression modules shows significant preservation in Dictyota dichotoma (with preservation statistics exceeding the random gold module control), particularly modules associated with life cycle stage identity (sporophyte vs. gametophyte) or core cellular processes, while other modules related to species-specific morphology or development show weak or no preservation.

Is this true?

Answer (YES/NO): YES